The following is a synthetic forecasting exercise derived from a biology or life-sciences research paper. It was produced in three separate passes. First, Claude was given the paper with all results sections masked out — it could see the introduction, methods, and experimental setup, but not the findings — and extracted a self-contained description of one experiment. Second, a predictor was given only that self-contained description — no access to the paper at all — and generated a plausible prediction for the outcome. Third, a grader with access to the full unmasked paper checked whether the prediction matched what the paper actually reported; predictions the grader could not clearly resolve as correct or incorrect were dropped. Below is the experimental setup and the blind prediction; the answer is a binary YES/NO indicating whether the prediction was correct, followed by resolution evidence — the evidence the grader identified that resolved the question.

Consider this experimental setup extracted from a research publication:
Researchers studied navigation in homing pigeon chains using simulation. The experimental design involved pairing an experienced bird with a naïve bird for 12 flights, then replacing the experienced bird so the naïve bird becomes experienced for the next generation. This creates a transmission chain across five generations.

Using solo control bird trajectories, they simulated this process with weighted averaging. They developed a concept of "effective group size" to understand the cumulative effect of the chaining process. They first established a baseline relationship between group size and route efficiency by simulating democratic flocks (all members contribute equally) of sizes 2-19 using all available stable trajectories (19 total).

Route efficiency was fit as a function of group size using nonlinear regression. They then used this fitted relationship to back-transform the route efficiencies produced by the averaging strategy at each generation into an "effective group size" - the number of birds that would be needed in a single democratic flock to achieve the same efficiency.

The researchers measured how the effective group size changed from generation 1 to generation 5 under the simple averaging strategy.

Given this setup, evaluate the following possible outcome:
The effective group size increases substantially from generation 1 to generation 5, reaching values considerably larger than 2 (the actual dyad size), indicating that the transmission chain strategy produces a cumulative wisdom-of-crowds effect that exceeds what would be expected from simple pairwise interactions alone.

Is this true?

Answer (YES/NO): NO